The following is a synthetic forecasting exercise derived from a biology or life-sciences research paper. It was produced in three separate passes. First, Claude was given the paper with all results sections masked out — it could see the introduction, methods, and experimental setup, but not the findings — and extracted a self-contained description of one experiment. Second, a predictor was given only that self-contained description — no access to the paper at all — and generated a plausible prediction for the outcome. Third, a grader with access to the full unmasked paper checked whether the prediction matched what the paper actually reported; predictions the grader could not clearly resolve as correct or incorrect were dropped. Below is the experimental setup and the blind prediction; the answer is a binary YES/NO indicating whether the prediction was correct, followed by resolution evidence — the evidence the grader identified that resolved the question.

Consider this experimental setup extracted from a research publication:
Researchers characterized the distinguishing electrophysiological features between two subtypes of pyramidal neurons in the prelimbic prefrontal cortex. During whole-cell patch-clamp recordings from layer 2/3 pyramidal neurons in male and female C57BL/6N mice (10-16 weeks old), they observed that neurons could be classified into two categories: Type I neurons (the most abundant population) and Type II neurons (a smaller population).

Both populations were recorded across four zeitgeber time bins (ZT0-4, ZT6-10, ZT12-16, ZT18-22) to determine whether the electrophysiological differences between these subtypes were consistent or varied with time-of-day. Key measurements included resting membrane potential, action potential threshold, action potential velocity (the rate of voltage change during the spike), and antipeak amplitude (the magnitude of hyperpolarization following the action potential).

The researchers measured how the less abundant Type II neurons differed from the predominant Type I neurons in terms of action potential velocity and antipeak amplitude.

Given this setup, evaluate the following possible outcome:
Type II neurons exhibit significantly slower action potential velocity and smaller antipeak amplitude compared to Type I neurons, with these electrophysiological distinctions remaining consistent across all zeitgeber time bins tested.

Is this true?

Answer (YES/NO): NO